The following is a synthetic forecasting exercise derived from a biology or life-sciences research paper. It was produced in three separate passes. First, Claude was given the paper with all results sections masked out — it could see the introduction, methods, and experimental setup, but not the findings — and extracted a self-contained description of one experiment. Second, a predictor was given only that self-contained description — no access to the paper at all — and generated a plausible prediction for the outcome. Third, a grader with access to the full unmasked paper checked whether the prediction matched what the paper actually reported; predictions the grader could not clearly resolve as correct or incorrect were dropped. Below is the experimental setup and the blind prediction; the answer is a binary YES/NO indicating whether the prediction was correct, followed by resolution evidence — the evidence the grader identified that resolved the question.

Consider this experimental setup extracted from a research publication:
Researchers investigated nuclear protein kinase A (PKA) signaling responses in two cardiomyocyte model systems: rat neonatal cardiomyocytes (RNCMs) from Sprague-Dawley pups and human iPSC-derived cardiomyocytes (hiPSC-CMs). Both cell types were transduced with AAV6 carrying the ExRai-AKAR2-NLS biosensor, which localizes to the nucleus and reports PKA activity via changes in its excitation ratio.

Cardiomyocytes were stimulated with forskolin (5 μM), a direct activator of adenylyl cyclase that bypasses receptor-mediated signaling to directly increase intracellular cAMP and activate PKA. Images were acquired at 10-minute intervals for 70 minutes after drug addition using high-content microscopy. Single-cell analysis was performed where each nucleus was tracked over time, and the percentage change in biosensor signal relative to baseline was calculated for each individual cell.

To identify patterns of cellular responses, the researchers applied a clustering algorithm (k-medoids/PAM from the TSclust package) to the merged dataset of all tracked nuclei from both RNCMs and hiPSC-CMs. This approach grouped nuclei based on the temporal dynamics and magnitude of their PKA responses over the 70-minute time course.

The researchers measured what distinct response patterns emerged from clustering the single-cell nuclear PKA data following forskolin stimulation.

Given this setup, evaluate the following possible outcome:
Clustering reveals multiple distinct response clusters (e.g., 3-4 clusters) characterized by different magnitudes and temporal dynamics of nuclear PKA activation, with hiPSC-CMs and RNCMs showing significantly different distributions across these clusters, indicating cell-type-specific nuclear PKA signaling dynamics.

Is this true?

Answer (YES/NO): NO